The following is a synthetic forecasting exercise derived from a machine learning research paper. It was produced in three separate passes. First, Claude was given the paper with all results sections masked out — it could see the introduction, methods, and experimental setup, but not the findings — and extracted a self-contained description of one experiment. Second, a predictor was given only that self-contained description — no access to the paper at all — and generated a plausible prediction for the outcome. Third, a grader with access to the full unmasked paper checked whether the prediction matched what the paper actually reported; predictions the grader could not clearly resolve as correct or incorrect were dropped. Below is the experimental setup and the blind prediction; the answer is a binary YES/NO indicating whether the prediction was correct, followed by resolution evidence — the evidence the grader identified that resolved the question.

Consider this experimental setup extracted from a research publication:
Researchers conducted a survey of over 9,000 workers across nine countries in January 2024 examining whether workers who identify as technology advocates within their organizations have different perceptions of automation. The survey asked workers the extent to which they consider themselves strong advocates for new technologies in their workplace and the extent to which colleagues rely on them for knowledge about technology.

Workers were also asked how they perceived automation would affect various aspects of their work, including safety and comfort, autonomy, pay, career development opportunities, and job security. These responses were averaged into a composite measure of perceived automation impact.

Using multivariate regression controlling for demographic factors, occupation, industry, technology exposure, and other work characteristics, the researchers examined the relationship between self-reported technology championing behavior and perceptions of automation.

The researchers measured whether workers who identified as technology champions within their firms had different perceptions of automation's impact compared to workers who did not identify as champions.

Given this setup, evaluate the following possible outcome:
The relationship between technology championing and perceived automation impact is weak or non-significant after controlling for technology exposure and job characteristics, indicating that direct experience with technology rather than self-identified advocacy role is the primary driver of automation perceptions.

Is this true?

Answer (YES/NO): NO